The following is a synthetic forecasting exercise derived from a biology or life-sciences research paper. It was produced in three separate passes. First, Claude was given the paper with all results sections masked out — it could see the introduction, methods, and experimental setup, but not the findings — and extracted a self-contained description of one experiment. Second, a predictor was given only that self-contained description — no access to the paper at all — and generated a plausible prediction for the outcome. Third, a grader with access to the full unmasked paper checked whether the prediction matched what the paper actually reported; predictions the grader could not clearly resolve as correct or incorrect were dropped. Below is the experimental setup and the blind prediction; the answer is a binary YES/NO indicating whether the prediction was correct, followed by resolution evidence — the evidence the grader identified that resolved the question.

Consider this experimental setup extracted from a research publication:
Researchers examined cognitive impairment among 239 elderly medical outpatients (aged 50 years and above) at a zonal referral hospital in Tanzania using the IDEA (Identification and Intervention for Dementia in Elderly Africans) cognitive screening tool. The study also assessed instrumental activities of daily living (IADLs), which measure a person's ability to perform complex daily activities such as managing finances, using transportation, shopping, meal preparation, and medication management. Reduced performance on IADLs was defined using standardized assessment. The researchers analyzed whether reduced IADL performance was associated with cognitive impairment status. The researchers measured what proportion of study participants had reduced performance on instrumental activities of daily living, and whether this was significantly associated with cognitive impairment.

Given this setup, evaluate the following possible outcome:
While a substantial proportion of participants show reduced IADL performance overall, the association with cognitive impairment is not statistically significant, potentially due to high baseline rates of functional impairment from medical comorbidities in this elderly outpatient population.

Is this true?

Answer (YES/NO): NO